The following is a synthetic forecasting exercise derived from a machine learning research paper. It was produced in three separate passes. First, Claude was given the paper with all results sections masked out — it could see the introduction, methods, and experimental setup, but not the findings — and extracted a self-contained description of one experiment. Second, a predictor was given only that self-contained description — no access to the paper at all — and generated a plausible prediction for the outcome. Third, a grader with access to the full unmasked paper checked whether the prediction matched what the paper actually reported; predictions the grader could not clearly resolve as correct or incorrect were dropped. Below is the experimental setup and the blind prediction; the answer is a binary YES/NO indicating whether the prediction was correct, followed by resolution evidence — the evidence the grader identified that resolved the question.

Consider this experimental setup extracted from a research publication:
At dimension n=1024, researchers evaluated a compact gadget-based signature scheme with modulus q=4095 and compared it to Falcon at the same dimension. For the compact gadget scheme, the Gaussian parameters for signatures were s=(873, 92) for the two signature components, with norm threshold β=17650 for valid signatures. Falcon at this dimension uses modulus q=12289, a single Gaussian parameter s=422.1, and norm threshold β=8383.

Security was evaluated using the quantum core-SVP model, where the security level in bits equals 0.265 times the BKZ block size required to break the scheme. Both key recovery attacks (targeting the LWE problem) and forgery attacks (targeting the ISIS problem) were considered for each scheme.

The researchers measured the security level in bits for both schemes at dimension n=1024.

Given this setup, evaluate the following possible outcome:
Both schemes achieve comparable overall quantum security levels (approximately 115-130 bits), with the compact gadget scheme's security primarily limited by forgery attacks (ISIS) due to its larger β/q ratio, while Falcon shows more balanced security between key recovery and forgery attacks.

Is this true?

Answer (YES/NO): NO